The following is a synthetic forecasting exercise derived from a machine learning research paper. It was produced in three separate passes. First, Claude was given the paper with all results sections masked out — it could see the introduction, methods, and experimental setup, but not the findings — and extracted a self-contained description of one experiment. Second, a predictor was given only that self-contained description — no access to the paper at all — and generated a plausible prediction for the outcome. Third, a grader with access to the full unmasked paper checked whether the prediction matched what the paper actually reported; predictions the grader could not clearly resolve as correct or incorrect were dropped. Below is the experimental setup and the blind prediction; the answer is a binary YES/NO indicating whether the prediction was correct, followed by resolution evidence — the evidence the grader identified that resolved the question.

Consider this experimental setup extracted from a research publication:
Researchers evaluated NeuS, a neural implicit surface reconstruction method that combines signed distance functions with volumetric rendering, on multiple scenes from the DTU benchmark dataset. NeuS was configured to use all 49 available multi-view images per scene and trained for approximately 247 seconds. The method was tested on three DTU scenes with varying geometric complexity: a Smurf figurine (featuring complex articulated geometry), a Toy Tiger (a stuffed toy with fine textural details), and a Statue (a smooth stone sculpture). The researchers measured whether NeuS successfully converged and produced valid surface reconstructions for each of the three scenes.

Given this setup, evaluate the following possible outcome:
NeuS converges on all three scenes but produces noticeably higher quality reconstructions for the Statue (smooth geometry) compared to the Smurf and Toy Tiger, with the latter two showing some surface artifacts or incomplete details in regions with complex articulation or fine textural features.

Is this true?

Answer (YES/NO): NO